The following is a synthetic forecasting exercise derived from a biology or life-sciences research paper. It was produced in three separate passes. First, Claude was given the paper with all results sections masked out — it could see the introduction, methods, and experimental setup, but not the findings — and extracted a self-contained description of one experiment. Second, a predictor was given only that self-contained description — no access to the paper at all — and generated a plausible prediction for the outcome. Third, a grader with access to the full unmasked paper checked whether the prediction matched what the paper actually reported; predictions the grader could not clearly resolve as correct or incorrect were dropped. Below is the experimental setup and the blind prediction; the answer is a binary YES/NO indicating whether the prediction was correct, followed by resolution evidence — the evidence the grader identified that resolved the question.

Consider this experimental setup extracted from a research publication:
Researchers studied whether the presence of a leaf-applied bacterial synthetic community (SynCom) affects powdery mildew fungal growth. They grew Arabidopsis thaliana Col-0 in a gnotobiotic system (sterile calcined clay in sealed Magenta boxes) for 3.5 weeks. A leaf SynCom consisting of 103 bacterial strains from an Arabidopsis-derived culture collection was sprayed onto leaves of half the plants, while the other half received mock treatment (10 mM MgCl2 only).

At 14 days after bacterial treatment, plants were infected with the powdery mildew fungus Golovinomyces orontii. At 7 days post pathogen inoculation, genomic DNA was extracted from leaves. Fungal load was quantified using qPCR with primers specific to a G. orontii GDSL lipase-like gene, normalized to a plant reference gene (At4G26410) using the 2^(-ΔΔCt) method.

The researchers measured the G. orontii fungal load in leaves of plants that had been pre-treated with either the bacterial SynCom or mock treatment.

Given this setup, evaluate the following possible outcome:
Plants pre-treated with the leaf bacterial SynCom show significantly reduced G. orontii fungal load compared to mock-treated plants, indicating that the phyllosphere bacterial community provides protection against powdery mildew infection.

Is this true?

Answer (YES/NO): NO